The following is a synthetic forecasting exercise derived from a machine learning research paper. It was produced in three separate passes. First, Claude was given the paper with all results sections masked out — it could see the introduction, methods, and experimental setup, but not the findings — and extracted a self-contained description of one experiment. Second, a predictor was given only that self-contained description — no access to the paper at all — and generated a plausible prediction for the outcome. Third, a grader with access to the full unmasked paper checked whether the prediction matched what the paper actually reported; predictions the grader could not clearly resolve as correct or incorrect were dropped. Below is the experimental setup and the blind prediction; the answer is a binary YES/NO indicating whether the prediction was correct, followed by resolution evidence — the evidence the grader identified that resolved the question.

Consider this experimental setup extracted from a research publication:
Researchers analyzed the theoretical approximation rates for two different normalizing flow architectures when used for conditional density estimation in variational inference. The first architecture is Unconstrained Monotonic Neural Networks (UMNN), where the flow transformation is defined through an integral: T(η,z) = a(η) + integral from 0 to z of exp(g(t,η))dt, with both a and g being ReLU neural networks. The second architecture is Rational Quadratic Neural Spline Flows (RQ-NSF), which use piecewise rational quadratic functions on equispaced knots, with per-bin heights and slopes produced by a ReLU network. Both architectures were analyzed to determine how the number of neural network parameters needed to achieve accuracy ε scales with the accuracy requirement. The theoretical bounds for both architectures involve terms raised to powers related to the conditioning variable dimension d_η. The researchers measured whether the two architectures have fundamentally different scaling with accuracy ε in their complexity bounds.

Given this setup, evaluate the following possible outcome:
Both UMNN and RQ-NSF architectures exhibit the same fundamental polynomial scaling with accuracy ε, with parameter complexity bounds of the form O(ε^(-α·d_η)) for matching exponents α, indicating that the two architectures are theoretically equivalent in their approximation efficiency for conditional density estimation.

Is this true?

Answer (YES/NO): NO